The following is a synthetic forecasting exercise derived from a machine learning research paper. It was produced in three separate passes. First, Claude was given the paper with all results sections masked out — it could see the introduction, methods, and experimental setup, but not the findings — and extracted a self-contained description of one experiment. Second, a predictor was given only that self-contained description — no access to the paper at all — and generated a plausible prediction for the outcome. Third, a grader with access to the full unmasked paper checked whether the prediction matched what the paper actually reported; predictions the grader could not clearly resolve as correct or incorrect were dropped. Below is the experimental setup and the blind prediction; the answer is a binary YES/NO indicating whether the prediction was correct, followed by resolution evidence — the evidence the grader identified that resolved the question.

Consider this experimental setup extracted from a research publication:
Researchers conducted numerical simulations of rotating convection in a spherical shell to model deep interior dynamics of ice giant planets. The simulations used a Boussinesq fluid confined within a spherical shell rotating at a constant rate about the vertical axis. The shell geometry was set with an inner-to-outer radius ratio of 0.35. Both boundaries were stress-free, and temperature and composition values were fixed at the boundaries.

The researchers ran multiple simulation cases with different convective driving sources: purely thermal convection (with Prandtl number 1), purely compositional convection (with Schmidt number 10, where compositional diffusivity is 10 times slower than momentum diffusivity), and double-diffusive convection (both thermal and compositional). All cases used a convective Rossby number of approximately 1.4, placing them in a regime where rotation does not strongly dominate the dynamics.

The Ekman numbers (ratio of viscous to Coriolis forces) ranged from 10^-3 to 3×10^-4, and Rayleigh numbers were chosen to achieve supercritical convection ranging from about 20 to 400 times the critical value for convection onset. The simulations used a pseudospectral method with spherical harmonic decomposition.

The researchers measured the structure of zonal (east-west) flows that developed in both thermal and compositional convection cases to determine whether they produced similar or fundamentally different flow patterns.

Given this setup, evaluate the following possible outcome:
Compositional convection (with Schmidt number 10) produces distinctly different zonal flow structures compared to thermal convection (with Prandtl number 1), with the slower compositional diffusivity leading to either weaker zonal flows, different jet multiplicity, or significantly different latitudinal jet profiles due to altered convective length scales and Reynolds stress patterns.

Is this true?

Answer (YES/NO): NO